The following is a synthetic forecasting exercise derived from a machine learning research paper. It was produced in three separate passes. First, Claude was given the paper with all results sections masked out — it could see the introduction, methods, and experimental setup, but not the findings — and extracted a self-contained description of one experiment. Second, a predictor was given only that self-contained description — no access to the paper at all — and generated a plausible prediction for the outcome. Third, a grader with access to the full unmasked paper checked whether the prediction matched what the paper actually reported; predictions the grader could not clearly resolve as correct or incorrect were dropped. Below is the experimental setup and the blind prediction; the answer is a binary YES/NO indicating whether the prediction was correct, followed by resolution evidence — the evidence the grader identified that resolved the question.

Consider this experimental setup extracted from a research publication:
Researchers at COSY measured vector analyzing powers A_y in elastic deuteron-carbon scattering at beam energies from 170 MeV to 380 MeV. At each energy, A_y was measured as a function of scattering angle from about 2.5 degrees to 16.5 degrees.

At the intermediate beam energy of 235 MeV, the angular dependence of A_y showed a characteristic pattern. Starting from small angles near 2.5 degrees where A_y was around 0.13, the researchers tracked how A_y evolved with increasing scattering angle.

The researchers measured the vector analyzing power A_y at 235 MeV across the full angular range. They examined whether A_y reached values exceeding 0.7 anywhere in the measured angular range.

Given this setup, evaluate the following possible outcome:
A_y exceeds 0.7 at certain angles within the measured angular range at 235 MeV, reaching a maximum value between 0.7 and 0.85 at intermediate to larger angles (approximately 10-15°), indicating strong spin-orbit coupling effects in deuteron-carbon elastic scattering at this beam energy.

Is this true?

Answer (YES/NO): YES